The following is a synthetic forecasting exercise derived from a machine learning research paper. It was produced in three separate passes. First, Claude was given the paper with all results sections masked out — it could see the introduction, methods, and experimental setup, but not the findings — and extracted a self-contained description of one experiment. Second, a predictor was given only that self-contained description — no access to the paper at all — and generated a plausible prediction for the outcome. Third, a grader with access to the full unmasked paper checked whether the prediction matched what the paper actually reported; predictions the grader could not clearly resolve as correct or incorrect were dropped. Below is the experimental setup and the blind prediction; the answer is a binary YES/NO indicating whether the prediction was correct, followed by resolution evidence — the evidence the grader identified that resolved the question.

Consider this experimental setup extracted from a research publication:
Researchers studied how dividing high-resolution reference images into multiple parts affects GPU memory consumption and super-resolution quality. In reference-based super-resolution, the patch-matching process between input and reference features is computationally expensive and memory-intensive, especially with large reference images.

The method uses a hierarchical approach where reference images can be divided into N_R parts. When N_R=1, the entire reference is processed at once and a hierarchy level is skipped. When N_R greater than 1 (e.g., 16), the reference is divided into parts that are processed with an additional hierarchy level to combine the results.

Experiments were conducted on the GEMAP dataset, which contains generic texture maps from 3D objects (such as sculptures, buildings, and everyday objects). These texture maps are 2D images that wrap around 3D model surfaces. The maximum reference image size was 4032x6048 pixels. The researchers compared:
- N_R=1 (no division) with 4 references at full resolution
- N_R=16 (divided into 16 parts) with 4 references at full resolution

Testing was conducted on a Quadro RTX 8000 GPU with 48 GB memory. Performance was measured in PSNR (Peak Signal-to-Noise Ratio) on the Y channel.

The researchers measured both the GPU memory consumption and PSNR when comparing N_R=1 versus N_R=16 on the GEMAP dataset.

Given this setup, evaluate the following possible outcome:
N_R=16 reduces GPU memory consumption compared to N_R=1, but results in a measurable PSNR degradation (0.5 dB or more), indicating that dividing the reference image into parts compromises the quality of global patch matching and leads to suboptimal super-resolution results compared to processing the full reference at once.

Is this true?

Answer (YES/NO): NO